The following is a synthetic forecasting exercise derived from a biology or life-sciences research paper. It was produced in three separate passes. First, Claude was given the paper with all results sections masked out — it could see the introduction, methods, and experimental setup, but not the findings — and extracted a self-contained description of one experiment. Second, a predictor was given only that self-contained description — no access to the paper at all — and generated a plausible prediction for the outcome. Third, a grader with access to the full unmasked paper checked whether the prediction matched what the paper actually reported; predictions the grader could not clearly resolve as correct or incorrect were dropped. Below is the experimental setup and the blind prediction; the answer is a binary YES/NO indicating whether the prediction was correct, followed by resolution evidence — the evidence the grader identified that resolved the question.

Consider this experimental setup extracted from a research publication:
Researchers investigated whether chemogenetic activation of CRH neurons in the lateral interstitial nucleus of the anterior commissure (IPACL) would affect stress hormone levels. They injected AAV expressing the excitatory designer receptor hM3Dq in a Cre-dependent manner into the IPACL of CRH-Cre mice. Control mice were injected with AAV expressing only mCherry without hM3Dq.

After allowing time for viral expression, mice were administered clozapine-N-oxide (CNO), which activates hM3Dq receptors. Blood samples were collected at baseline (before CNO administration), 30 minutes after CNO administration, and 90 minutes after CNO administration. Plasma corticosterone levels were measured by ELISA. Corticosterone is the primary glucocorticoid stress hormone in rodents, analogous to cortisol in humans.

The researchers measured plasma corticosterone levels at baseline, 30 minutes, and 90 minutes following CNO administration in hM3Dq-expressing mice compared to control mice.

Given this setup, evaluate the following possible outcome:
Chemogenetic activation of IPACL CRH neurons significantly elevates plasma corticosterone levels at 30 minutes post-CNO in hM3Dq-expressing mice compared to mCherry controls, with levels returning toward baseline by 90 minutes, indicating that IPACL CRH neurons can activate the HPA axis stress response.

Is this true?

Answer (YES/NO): NO